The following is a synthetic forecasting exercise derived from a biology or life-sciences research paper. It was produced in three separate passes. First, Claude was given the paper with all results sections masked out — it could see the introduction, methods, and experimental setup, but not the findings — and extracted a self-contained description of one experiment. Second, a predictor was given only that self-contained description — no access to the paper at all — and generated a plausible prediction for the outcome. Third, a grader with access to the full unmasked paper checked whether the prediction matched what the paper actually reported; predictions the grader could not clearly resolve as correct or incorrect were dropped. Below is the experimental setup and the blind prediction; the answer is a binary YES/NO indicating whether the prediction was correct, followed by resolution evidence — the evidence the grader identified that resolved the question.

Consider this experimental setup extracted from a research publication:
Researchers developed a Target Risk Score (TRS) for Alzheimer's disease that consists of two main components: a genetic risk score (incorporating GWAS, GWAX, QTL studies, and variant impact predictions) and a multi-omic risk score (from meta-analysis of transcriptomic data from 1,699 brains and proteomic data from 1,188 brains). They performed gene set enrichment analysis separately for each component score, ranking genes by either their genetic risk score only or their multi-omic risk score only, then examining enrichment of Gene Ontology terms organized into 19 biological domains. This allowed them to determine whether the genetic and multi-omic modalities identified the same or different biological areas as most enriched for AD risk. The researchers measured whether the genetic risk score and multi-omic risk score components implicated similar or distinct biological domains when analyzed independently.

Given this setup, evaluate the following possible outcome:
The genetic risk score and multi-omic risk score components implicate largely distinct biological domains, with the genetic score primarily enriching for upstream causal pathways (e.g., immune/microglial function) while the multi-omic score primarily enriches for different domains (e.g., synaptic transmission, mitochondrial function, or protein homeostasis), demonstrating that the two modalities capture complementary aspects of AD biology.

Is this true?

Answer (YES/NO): NO